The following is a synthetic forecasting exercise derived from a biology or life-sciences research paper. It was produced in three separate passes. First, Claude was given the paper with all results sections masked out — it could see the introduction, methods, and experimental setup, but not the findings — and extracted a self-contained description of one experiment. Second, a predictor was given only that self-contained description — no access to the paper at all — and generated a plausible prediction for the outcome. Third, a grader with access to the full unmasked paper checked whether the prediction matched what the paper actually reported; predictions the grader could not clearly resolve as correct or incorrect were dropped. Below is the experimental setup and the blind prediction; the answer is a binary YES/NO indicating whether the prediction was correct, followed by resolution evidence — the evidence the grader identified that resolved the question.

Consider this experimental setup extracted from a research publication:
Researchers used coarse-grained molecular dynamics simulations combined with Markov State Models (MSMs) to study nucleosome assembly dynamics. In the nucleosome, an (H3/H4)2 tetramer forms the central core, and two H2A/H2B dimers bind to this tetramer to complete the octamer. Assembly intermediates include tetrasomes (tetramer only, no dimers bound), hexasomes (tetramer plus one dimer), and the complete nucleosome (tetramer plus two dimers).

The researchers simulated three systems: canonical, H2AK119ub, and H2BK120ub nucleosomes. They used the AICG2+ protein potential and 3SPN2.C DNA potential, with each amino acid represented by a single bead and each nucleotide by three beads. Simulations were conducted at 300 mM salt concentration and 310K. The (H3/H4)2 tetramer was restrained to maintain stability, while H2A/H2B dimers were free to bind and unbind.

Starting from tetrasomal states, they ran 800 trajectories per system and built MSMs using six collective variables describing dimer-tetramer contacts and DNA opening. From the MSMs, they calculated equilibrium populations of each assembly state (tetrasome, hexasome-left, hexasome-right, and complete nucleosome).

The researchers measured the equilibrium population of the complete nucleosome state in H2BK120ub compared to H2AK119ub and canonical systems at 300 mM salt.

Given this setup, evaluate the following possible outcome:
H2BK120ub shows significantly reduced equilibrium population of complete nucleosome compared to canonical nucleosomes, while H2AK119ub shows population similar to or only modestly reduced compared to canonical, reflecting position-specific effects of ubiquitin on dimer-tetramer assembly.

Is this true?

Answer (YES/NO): NO